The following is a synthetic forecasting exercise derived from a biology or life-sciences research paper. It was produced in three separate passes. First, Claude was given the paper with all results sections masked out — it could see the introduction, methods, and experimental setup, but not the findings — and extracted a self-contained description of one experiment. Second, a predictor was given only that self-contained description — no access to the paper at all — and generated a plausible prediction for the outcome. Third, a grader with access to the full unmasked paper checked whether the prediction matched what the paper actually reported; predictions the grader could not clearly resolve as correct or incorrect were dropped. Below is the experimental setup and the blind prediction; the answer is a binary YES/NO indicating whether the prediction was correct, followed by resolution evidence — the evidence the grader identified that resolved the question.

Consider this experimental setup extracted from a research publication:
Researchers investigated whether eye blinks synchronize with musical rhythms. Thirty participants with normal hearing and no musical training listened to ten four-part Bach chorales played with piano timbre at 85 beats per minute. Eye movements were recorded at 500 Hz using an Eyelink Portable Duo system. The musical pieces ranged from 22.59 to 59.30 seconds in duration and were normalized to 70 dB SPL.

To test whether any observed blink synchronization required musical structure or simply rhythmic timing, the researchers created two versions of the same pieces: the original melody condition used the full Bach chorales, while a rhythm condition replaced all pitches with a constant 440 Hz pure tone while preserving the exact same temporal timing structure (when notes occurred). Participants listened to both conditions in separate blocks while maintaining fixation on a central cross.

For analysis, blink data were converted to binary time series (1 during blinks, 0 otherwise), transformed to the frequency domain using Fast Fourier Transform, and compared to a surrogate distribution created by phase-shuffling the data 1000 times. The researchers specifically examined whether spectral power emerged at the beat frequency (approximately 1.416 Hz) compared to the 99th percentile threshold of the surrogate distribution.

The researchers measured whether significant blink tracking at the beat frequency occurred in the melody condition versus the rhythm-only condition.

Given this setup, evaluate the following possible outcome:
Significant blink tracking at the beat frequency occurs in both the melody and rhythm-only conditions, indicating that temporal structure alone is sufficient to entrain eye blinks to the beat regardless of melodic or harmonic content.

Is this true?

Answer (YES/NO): YES